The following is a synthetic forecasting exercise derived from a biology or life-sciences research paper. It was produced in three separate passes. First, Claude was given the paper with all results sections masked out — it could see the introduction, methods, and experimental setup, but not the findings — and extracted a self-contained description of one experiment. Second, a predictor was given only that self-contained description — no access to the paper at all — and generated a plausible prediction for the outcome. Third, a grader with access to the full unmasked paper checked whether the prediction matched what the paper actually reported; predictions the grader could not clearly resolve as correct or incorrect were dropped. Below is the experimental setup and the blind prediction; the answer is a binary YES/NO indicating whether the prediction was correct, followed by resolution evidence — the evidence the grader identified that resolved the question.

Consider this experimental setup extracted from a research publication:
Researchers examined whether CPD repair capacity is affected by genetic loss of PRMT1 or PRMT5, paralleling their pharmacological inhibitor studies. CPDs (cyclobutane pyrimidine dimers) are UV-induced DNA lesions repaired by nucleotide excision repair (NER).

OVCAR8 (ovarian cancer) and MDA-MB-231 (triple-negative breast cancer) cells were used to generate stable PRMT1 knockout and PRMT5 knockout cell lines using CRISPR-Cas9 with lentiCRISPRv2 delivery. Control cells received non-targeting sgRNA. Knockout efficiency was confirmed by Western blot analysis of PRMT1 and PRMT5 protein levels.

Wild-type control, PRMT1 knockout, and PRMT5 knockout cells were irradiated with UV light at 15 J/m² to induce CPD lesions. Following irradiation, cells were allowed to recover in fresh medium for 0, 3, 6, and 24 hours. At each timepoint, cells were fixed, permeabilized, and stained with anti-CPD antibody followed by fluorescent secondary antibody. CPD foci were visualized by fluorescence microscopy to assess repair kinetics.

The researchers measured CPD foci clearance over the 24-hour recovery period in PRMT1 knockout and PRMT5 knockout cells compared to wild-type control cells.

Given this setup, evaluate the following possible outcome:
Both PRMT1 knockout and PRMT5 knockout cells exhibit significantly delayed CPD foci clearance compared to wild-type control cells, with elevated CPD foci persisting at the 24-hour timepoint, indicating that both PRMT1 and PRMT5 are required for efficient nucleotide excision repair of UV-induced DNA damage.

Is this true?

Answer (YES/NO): YES